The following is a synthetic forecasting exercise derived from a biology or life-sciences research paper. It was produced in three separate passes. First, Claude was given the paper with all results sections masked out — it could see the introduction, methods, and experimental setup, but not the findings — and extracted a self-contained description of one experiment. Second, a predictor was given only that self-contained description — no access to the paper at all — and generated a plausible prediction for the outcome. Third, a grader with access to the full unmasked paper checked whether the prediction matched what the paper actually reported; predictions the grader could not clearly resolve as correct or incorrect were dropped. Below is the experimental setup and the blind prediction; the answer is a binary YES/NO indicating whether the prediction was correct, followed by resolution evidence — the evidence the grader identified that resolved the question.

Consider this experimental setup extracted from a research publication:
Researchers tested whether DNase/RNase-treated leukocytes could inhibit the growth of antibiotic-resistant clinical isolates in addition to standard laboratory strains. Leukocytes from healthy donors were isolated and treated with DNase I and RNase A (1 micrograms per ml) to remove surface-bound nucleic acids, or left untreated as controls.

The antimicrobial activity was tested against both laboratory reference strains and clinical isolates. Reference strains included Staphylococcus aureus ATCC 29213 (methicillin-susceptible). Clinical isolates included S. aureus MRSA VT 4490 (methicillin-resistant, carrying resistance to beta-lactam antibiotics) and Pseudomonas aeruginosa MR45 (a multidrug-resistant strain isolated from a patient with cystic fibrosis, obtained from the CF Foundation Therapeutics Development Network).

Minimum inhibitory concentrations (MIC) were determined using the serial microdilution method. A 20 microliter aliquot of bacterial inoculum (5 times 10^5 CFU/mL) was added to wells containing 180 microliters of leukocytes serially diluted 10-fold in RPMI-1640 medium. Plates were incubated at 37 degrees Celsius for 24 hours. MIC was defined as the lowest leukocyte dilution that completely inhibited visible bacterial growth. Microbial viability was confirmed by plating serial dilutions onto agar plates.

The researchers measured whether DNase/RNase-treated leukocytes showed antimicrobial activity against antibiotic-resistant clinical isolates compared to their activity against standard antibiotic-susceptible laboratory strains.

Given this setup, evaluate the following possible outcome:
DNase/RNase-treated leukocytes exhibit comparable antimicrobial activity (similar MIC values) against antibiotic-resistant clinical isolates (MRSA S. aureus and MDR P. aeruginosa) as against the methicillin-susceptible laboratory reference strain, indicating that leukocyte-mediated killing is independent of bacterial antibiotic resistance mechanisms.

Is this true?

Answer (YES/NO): YES